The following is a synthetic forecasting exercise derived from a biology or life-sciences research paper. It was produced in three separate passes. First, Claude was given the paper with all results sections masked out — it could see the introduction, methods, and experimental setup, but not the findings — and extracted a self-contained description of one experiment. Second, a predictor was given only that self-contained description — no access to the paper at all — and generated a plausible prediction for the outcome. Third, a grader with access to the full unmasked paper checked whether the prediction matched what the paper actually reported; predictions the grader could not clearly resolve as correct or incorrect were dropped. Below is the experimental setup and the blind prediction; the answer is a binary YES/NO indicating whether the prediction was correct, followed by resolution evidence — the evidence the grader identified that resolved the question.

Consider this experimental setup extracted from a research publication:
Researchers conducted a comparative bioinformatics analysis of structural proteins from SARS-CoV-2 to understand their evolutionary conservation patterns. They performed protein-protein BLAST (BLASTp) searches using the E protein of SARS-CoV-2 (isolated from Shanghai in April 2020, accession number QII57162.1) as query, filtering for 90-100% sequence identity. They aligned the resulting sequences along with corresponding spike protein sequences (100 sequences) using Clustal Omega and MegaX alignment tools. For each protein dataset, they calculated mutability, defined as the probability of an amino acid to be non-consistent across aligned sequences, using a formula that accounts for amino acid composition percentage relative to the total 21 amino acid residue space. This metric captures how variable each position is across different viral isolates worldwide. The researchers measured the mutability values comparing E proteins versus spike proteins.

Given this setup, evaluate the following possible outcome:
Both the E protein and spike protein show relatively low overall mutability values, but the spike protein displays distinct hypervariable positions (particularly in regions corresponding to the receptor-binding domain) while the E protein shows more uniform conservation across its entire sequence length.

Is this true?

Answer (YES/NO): NO